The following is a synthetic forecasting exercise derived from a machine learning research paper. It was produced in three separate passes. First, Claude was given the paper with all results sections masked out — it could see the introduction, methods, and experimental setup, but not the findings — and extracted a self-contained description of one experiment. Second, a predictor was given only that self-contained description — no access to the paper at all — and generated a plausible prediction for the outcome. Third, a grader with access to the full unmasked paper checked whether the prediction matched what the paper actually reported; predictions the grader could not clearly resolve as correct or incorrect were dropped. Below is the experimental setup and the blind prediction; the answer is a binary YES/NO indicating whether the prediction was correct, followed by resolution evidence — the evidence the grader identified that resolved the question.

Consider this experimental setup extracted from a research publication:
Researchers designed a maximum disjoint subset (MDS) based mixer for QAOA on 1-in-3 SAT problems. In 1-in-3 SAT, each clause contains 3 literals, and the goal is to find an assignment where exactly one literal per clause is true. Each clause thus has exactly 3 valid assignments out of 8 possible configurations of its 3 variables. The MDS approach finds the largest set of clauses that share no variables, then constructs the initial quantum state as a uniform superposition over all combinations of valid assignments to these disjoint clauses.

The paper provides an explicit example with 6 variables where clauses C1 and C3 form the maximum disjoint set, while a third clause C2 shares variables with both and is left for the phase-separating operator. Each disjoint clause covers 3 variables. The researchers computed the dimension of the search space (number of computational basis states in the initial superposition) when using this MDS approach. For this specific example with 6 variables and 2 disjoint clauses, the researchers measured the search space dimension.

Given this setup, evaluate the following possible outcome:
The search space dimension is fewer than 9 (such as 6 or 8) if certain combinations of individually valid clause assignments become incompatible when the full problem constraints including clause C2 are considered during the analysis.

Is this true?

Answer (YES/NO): NO